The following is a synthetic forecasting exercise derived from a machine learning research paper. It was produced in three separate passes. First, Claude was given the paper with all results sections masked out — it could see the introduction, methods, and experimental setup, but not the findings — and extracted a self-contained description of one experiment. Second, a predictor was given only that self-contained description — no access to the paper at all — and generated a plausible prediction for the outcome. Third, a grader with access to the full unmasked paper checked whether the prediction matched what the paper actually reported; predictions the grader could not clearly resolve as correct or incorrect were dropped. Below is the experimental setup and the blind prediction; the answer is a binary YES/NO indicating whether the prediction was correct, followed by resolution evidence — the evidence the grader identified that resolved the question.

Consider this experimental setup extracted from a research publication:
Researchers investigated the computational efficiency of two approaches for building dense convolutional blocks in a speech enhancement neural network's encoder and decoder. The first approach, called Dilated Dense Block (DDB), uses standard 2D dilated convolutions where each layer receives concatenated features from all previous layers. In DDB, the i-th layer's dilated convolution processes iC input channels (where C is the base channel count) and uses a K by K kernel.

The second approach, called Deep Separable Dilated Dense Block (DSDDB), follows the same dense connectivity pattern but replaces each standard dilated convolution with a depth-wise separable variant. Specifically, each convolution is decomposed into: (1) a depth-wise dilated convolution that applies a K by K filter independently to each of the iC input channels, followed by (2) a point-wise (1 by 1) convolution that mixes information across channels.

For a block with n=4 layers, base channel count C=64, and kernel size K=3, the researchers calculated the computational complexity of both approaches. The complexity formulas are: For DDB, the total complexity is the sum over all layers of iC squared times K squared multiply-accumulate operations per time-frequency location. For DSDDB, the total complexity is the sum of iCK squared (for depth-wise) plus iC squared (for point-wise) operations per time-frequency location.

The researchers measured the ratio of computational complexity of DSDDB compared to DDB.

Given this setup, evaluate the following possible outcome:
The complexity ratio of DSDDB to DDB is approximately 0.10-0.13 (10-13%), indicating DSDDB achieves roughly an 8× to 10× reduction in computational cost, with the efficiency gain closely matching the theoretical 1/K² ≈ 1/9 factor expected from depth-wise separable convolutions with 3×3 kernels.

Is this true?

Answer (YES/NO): YES